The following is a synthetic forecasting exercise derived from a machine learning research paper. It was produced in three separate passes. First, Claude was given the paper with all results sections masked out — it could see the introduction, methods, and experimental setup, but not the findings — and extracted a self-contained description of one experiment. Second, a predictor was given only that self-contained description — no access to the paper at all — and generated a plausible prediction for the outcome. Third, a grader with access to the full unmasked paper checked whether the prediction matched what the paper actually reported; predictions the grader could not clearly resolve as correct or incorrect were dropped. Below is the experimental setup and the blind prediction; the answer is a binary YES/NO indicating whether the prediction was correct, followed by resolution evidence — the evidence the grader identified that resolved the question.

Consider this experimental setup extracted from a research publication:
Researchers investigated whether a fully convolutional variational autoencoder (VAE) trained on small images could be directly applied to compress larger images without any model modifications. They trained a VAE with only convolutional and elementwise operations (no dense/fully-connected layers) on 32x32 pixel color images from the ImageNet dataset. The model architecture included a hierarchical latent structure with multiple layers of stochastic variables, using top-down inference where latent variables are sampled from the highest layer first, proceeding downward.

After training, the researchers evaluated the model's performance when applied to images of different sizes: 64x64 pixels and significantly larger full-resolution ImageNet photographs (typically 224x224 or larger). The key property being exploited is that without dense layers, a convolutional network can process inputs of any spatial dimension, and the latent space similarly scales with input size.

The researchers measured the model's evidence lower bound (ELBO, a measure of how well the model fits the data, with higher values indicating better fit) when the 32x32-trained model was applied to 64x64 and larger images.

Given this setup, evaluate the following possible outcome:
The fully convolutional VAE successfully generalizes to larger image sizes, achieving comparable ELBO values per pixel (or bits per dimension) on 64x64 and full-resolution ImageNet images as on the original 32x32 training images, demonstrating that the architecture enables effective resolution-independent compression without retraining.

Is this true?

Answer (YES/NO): NO